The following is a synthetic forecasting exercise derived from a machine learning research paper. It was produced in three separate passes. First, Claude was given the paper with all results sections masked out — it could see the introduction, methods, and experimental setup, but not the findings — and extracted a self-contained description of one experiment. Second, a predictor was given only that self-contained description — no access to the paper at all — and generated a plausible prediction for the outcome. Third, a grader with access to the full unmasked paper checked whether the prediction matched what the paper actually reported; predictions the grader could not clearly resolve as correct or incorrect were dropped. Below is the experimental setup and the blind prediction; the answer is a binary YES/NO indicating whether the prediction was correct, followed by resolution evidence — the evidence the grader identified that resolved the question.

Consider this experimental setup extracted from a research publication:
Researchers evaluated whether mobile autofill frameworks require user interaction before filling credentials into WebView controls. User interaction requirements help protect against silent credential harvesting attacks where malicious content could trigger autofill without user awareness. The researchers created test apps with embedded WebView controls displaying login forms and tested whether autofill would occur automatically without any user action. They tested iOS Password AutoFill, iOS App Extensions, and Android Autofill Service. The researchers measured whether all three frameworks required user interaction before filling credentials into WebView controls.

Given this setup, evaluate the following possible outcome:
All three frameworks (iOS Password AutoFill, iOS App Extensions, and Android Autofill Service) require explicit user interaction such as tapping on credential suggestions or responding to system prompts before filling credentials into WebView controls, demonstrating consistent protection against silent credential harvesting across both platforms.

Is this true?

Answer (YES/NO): YES